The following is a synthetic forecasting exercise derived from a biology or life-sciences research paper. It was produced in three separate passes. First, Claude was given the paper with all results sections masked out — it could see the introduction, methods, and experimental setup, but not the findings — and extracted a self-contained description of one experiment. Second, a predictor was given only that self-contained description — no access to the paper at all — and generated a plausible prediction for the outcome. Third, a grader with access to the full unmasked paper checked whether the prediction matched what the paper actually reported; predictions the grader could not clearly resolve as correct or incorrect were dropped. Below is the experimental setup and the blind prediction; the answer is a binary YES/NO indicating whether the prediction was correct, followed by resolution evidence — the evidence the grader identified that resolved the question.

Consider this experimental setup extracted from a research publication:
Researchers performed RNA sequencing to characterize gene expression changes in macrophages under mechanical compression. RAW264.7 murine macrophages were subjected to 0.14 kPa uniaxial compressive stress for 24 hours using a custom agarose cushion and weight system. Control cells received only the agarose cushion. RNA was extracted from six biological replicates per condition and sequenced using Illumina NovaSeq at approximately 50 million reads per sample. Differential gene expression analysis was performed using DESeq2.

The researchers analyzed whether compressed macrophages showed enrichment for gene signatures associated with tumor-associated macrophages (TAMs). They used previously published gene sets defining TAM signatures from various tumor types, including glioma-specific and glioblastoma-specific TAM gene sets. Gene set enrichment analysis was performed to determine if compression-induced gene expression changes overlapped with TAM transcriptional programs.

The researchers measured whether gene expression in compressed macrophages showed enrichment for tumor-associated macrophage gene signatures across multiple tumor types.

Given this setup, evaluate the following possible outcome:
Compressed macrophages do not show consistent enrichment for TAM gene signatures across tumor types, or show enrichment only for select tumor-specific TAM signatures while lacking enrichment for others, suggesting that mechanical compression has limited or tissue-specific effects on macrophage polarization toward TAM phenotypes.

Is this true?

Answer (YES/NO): NO